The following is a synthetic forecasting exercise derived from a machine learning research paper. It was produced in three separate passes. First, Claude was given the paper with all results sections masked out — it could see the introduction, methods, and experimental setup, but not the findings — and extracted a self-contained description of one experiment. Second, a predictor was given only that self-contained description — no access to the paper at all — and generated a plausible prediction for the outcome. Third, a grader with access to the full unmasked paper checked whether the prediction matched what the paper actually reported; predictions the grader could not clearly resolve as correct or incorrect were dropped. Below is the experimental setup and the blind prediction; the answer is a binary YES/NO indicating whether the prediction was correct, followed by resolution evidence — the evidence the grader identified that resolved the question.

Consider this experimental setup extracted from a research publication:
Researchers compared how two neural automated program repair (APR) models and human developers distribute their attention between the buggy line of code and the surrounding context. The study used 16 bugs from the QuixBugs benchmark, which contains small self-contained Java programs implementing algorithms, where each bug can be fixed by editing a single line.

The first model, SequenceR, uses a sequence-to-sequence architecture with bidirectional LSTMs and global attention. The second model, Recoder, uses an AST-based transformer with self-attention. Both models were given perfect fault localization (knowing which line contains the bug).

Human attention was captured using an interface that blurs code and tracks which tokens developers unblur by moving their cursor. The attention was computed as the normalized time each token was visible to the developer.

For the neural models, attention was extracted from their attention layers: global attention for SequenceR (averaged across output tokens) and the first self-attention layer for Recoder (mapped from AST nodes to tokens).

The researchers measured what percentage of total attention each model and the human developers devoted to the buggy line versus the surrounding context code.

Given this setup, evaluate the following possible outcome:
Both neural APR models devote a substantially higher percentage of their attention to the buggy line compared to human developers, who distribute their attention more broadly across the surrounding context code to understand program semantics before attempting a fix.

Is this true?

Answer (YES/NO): NO